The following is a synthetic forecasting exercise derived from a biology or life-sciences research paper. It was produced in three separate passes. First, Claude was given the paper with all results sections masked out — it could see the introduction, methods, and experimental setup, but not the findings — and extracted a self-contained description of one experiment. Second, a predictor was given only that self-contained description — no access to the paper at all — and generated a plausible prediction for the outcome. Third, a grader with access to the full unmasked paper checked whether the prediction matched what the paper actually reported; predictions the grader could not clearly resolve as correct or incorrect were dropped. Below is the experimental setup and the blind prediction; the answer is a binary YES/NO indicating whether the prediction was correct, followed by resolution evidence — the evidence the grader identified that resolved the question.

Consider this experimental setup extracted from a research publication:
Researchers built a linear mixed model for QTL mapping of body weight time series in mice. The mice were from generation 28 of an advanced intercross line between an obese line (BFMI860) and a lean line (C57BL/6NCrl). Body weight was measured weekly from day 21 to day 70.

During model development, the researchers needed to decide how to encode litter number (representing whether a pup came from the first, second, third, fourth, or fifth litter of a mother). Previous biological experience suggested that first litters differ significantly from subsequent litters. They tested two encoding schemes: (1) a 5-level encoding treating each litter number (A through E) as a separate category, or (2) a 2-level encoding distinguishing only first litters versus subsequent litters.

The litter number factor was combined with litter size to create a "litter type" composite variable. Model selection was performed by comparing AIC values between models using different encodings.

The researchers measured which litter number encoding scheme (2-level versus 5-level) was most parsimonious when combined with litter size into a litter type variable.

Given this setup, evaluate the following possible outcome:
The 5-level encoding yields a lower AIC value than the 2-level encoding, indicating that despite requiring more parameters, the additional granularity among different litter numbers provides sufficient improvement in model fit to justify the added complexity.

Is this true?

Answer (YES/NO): NO